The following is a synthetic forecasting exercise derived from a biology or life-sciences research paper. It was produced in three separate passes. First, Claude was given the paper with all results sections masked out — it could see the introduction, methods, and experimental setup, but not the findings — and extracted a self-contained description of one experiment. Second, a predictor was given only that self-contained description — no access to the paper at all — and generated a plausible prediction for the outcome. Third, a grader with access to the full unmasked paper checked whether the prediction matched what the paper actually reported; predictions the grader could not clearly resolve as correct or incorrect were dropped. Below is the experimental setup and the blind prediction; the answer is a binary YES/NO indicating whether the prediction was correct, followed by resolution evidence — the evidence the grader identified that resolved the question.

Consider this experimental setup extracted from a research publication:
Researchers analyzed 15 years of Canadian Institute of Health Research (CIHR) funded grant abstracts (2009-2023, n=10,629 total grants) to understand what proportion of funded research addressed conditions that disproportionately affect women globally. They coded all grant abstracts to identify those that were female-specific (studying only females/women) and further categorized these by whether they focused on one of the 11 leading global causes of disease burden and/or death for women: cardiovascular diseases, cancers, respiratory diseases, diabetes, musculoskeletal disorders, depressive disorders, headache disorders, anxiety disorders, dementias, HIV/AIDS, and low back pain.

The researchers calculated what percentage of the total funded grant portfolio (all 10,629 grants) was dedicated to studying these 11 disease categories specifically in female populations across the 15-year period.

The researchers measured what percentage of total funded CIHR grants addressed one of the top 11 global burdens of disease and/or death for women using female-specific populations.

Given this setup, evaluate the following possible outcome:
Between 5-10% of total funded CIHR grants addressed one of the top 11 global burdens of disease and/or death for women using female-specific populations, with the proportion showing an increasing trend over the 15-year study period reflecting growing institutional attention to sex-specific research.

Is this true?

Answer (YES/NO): NO